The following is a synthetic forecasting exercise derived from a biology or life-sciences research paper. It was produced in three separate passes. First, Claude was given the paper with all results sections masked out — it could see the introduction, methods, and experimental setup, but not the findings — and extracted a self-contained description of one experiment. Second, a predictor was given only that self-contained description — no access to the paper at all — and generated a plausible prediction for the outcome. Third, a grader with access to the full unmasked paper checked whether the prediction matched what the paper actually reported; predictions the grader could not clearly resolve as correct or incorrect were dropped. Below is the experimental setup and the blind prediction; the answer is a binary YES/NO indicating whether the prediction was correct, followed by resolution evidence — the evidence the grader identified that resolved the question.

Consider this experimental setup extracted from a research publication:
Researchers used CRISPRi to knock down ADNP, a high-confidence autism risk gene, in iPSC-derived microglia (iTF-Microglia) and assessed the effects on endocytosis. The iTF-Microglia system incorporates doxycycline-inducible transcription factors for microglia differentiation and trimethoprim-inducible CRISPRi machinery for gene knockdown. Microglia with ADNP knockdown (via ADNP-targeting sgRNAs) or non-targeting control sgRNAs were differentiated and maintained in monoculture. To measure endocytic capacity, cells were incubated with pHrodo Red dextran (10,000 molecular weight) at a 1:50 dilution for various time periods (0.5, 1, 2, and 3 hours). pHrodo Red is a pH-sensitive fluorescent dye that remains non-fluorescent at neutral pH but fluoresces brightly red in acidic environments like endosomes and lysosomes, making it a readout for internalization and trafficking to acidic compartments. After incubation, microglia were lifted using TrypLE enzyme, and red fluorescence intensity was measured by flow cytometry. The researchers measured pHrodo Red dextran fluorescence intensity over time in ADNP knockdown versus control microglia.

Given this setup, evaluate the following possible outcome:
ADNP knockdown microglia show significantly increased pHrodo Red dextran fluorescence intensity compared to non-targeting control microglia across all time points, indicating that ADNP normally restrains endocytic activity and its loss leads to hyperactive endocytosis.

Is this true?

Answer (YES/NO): NO